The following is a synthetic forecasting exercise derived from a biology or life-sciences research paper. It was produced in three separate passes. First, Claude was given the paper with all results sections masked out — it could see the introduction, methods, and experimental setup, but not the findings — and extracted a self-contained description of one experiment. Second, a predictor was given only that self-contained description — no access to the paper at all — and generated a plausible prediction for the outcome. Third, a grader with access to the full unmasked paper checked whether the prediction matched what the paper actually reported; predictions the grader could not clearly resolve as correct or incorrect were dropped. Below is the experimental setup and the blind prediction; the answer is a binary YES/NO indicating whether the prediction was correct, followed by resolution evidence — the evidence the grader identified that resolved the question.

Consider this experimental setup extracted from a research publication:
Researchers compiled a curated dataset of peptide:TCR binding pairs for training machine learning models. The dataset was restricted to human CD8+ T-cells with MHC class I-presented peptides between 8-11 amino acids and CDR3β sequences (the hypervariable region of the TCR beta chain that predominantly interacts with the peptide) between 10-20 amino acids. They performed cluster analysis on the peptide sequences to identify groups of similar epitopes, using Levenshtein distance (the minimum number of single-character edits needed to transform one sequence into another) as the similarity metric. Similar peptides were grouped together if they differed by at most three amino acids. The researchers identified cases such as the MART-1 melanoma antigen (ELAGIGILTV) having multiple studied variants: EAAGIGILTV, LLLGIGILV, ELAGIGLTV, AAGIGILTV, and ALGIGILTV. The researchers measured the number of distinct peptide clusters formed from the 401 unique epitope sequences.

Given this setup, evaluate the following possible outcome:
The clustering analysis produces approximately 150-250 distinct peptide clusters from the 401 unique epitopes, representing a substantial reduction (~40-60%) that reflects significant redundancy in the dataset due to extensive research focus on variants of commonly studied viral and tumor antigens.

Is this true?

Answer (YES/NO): NO